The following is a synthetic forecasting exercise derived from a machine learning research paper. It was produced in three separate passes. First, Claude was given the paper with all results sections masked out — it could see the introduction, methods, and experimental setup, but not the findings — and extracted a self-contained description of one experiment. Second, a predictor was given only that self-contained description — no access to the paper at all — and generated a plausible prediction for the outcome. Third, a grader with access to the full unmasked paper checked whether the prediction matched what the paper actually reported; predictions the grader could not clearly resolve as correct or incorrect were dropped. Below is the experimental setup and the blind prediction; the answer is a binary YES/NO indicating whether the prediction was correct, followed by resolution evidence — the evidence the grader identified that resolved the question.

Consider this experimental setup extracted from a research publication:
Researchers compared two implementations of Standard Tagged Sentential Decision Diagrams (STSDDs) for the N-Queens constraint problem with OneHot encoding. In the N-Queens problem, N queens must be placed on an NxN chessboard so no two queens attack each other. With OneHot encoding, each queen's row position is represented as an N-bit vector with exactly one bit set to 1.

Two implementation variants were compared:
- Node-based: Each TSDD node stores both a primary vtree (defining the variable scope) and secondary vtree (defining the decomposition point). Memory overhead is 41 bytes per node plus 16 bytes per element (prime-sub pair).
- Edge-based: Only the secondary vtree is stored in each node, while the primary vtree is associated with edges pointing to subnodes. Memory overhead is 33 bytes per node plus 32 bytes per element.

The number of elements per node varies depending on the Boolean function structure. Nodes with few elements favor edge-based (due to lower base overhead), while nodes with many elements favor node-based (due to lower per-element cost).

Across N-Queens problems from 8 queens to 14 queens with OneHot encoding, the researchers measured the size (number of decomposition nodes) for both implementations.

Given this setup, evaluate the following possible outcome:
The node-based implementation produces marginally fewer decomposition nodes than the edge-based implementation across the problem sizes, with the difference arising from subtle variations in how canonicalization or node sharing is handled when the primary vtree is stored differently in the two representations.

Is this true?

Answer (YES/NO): NO